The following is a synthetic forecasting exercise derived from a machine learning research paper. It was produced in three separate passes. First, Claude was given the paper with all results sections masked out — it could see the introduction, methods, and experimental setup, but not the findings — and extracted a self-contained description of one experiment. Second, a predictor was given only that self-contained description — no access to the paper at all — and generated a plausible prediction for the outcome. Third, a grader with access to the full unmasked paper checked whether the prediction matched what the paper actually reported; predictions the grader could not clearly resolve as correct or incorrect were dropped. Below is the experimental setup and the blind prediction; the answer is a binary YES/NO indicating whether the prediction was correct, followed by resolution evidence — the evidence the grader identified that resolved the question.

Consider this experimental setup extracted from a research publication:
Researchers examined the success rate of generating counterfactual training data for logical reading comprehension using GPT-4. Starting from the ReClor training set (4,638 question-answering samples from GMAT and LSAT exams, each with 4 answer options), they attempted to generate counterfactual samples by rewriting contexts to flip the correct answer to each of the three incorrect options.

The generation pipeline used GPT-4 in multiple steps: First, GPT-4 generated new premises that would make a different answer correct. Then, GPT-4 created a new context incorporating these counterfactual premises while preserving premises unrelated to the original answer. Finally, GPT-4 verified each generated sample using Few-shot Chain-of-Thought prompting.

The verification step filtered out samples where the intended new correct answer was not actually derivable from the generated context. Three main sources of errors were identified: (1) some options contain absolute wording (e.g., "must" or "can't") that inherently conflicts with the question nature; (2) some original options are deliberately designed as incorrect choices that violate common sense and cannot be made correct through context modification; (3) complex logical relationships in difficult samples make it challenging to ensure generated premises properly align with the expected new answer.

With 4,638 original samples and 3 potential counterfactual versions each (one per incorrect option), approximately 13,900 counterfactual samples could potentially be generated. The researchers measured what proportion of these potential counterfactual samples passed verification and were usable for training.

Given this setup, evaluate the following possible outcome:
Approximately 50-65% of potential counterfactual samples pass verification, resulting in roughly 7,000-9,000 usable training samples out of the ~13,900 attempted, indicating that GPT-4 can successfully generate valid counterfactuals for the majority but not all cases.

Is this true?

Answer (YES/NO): NO